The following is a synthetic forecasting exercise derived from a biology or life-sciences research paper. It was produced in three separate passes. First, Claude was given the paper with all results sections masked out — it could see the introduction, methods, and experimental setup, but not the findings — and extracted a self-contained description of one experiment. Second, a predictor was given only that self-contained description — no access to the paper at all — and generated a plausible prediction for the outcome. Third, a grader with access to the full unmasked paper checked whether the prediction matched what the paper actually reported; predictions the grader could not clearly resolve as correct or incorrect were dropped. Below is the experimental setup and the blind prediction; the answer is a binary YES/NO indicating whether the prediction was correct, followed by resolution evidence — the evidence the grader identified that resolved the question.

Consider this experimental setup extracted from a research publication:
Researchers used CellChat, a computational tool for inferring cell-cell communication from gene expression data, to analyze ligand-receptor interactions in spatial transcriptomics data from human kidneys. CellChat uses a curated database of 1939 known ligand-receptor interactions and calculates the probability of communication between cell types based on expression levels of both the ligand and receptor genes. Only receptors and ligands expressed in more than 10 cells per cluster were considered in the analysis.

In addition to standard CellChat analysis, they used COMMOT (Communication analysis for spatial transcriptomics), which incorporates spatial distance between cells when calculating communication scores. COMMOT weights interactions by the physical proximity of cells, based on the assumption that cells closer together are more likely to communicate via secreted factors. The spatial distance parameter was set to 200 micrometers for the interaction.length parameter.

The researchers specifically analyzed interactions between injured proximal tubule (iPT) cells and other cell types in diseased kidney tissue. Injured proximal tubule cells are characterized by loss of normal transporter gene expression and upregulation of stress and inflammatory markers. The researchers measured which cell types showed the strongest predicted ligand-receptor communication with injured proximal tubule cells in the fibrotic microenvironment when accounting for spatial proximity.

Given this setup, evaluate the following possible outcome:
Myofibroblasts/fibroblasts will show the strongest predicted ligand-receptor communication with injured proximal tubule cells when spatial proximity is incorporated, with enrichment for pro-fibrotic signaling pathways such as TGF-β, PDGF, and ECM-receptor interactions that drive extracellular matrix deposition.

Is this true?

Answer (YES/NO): NO